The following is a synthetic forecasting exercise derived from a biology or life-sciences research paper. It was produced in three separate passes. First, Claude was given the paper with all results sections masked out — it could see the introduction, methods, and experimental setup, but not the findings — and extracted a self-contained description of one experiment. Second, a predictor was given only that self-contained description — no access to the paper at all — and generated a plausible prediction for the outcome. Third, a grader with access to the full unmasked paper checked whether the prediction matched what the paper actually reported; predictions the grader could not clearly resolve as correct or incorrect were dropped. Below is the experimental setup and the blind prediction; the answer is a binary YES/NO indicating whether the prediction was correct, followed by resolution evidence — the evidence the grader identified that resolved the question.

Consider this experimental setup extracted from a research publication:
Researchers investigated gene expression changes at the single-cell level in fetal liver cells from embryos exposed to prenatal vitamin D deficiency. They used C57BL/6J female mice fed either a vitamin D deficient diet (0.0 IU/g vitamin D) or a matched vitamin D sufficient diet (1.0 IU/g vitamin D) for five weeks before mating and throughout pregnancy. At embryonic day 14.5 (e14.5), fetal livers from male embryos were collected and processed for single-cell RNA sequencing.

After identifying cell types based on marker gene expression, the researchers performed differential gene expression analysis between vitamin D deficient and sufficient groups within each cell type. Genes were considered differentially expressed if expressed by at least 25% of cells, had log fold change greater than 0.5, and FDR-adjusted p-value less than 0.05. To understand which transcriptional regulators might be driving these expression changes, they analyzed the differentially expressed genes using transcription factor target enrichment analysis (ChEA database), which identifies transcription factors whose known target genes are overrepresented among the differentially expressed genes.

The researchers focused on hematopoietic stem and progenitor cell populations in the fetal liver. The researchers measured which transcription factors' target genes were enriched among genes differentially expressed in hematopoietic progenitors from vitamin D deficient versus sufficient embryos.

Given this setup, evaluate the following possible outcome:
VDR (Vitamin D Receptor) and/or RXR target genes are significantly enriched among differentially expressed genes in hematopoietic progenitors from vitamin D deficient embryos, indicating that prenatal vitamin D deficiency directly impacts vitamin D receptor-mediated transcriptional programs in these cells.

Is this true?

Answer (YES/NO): NO